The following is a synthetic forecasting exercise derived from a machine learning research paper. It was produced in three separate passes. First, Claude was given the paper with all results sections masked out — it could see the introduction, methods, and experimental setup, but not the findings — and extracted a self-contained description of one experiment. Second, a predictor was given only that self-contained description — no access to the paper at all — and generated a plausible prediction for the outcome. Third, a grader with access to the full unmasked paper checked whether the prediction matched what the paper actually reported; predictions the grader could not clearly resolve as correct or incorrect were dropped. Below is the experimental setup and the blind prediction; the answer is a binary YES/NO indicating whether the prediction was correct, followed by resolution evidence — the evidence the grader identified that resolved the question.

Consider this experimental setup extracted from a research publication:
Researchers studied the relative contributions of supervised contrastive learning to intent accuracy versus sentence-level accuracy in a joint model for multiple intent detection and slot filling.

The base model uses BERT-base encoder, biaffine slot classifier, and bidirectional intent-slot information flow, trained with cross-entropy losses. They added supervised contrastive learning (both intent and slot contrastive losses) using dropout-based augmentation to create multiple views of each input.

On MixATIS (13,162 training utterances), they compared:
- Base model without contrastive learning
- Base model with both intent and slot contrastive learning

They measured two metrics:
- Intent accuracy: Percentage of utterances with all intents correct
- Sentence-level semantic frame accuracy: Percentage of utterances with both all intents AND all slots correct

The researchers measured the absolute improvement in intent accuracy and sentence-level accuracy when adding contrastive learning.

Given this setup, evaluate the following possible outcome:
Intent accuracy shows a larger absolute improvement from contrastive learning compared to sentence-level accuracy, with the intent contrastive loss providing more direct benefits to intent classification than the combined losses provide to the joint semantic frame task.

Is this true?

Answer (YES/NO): NO